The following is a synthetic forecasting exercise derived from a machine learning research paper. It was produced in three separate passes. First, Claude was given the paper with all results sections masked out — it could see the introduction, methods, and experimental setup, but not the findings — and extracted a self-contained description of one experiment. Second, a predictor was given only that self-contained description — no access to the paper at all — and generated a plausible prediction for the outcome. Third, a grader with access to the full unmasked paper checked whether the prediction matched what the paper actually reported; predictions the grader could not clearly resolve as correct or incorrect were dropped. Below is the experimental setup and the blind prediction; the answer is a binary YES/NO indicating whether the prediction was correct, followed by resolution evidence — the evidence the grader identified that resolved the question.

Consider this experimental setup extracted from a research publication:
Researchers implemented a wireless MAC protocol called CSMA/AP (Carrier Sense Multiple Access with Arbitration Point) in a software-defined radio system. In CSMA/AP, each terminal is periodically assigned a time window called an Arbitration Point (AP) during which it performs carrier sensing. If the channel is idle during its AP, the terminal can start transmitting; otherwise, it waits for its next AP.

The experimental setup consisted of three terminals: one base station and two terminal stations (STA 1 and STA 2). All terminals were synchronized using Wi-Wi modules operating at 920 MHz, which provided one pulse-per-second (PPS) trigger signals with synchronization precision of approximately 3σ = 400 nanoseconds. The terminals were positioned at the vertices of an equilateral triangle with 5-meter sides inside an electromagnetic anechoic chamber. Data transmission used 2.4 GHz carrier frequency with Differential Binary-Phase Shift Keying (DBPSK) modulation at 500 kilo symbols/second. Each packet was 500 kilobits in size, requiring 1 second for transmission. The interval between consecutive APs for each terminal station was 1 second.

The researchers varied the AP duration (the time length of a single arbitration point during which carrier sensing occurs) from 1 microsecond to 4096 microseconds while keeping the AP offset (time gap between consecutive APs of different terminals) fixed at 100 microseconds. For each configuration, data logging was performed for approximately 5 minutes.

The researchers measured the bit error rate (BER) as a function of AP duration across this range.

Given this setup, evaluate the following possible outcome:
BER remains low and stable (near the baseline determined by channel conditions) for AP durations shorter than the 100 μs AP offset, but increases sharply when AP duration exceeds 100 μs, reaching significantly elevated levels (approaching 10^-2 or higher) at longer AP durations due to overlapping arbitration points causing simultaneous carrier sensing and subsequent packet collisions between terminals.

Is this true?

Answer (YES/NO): NO